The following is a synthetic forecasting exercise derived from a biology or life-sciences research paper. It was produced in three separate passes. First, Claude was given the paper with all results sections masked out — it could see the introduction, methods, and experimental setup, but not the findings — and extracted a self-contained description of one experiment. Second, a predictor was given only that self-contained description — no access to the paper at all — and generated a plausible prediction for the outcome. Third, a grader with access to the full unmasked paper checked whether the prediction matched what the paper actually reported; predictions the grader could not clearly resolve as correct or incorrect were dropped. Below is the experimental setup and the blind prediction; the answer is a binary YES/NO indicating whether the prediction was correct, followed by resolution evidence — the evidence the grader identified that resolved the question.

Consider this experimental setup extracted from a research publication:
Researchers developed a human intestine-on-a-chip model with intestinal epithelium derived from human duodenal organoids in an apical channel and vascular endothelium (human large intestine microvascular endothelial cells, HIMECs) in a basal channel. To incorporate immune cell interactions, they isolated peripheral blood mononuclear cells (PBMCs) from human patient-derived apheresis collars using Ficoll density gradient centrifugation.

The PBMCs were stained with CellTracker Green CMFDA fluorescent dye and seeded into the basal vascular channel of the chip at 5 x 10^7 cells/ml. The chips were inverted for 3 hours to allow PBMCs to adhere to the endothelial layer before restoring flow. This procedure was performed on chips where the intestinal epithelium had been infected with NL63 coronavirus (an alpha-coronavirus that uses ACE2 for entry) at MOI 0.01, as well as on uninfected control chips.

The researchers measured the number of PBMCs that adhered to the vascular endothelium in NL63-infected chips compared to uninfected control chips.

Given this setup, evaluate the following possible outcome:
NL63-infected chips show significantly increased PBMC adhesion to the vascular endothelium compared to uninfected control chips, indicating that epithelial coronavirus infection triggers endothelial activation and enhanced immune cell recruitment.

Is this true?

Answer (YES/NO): YES